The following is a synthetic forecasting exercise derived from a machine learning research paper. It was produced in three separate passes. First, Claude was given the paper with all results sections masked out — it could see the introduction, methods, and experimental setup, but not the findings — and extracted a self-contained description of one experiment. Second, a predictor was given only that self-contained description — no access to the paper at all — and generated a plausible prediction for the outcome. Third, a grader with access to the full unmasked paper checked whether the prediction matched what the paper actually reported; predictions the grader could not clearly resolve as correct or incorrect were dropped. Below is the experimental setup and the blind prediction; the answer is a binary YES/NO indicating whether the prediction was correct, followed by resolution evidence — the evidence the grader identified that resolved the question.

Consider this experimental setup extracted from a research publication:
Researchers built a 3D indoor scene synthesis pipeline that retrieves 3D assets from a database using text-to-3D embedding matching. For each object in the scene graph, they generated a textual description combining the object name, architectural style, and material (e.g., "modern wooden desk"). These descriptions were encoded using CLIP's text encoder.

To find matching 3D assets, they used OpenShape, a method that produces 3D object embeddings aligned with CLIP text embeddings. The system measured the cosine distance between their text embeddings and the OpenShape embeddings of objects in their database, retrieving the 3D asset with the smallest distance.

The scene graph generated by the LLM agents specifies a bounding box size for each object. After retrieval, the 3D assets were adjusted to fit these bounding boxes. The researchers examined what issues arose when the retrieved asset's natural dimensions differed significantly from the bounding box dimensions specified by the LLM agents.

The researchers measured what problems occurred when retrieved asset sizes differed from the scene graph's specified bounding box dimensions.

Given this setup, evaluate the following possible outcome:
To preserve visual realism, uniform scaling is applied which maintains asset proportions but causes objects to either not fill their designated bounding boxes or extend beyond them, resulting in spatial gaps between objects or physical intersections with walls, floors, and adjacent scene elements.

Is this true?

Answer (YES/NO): NO